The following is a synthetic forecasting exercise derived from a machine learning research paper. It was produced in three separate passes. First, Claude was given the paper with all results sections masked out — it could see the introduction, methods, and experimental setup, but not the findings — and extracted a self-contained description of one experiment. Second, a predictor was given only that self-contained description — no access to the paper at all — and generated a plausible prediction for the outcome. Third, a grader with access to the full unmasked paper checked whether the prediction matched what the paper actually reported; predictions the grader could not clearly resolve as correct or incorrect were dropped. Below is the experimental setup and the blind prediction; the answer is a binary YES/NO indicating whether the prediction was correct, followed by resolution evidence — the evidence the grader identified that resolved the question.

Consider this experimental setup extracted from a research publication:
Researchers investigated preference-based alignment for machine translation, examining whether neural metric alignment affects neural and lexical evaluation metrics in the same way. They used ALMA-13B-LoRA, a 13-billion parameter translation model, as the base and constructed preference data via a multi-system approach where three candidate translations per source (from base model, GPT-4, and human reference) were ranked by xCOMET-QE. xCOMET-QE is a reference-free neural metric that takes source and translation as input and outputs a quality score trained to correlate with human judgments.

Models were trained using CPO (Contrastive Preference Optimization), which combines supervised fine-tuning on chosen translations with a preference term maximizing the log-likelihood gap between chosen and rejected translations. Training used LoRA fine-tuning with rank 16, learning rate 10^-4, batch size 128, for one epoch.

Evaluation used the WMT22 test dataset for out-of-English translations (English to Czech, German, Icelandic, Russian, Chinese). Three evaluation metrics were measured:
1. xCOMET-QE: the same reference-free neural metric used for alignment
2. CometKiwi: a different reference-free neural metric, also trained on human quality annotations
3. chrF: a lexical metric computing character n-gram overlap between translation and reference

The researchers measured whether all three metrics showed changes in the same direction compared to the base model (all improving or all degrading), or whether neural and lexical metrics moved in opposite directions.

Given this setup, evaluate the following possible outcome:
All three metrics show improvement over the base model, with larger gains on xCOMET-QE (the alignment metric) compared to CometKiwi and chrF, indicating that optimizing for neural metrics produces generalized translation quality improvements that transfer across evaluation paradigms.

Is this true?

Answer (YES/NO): NO